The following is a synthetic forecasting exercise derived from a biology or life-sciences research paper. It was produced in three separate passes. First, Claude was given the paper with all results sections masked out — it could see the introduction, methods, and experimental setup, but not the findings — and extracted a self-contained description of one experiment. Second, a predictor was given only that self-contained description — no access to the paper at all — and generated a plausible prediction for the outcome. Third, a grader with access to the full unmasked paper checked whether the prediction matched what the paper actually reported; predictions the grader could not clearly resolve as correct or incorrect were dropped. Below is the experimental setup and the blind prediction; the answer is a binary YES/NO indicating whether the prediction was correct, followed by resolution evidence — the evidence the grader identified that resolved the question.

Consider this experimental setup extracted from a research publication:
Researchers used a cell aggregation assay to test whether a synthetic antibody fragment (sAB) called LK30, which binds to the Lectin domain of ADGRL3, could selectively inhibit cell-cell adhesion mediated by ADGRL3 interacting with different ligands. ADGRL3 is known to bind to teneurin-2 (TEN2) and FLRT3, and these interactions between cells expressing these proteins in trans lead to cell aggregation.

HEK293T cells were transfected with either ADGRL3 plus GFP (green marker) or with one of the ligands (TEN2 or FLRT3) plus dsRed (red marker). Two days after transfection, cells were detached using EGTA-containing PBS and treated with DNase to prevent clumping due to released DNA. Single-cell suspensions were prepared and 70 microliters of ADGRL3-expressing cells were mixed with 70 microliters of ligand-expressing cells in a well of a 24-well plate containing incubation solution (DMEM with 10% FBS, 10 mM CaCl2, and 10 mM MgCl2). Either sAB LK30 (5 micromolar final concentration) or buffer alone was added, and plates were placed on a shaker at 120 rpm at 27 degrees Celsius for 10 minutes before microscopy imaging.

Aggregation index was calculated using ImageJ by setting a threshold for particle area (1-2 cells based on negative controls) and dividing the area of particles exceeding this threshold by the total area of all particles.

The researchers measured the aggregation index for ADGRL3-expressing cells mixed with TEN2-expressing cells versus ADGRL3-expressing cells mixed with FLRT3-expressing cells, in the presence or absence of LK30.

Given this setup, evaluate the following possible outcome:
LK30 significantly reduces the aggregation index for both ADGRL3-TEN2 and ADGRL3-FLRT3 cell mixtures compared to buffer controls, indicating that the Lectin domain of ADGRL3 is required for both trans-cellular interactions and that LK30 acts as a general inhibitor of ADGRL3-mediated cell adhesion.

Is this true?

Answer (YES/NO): NO